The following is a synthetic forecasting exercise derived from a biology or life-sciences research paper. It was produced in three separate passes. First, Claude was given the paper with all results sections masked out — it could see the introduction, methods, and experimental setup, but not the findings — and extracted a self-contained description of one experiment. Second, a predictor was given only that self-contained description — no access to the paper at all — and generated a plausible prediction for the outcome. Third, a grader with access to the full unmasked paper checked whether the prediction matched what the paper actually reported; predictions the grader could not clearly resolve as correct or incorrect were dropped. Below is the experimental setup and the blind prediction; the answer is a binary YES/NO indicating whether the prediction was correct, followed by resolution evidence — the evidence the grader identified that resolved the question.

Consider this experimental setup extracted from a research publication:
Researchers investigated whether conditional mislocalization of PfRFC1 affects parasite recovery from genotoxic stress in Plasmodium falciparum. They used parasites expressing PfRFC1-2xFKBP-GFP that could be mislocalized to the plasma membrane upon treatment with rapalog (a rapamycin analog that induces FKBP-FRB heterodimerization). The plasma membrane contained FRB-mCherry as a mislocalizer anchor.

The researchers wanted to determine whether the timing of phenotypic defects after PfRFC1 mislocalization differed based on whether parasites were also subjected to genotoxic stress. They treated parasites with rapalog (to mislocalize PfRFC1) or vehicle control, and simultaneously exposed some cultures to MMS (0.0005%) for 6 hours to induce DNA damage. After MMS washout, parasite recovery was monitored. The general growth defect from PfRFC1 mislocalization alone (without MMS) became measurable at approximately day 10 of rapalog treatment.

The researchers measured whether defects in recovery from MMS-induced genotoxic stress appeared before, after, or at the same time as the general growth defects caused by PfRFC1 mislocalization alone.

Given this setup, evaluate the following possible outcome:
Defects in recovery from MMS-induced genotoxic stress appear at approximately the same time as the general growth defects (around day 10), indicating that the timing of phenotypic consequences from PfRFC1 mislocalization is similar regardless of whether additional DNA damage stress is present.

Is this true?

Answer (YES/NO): NO